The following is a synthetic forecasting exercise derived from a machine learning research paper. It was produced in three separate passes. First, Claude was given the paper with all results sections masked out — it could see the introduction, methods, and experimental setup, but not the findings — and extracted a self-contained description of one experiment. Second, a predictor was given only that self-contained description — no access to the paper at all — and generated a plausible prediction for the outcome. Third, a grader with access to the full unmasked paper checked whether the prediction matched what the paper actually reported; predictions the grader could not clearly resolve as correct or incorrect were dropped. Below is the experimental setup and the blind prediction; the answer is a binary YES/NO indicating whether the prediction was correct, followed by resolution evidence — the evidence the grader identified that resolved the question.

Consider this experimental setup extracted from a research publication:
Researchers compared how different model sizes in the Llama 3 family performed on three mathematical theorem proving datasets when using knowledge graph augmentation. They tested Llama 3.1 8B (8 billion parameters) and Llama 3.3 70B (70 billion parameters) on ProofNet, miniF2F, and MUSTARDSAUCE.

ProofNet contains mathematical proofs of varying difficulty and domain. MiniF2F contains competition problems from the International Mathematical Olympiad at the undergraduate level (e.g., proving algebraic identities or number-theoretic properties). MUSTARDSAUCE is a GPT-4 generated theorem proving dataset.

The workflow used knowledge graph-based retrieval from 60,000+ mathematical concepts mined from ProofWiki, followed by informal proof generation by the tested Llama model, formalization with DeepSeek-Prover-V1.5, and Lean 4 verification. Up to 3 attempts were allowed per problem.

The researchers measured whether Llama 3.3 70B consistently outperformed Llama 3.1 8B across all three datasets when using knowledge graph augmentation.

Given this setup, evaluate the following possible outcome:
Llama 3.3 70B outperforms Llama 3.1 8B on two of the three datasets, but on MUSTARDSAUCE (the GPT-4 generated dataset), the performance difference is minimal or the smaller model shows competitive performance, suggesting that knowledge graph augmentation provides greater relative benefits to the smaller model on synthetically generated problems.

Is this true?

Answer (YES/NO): NO